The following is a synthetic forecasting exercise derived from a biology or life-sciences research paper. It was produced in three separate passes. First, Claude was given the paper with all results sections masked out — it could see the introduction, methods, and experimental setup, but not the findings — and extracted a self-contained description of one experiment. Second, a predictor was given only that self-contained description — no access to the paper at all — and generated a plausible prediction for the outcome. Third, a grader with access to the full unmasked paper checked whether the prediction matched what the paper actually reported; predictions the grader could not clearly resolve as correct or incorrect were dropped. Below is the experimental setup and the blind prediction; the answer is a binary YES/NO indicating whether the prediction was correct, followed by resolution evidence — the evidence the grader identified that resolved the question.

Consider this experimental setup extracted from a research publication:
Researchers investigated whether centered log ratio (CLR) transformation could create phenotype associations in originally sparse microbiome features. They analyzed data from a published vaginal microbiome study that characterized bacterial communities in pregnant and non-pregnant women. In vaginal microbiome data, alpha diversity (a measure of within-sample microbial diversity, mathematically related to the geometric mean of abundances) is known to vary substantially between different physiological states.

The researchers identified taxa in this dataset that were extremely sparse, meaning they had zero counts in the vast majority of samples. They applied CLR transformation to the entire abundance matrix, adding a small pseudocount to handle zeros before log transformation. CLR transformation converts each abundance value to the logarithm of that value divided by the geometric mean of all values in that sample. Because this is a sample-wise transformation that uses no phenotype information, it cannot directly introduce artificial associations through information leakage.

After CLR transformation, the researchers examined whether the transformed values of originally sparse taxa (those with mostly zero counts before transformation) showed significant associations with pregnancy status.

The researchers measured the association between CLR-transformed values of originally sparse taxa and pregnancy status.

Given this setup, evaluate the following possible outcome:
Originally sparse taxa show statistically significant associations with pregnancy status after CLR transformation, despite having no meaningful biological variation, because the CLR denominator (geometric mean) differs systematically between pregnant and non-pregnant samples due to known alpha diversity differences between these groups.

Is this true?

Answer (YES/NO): YES